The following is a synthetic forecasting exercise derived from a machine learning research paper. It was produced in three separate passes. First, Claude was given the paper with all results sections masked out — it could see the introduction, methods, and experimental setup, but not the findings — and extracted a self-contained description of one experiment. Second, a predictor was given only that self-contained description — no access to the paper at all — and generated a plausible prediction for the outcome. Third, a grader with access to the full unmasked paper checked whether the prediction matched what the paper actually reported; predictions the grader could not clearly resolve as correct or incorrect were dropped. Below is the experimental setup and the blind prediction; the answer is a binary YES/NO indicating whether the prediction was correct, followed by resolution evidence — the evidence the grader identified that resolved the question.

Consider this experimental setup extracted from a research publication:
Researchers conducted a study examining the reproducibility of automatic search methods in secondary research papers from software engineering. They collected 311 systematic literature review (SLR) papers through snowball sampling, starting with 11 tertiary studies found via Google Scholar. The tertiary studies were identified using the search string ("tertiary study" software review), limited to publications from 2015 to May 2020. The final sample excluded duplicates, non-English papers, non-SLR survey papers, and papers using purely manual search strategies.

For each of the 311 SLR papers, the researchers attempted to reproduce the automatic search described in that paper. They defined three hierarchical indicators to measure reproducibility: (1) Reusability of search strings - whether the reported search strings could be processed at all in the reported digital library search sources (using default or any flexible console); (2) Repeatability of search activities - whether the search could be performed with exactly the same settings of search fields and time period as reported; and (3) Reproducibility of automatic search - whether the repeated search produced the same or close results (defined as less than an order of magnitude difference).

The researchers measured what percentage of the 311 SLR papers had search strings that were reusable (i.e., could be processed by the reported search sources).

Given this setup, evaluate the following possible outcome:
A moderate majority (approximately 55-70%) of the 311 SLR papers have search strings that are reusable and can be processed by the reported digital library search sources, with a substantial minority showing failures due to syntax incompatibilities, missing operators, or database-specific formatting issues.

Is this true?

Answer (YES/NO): NO